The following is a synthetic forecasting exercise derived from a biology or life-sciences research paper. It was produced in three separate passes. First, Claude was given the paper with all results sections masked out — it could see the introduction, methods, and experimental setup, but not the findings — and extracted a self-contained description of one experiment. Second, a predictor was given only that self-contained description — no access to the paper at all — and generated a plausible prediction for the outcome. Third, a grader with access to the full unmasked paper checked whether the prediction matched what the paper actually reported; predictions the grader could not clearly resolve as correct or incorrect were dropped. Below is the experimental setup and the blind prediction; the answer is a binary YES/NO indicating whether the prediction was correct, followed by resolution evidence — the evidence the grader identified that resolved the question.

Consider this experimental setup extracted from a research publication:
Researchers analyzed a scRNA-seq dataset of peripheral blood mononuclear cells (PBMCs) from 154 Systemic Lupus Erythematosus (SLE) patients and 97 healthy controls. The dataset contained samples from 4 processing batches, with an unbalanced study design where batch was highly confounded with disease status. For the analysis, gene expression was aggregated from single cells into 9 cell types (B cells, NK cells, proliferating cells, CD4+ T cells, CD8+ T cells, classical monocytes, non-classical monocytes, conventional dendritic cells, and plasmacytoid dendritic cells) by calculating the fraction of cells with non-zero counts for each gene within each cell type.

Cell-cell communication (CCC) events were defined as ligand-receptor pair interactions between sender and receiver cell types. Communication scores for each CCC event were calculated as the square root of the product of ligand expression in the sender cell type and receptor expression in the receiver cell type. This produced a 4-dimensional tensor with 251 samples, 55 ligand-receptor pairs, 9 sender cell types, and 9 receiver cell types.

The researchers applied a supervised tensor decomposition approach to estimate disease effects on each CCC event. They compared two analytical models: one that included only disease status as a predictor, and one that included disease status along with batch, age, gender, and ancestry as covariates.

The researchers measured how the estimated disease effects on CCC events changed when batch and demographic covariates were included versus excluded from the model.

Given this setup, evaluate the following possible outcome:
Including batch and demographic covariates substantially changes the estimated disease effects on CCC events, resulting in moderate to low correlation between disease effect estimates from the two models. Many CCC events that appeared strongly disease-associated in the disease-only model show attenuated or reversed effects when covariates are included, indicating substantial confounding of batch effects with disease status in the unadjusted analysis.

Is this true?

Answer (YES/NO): YES